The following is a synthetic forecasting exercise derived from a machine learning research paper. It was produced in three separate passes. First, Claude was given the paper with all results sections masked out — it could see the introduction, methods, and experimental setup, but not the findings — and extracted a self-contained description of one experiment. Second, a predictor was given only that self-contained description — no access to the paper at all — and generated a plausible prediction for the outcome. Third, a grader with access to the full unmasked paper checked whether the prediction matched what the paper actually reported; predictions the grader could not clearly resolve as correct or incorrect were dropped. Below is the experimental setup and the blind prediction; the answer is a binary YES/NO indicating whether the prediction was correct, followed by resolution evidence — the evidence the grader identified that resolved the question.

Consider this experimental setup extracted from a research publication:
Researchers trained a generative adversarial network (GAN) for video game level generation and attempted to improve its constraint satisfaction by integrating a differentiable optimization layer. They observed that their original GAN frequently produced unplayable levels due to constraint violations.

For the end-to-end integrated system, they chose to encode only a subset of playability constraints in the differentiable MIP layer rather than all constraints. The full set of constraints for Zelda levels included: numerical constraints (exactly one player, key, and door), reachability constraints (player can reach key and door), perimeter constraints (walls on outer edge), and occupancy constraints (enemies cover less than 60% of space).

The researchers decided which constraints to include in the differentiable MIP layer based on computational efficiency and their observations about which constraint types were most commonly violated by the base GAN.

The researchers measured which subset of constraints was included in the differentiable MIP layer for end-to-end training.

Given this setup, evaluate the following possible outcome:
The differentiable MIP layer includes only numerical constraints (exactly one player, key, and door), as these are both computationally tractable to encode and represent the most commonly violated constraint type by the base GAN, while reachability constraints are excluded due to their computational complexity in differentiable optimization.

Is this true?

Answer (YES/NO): YES